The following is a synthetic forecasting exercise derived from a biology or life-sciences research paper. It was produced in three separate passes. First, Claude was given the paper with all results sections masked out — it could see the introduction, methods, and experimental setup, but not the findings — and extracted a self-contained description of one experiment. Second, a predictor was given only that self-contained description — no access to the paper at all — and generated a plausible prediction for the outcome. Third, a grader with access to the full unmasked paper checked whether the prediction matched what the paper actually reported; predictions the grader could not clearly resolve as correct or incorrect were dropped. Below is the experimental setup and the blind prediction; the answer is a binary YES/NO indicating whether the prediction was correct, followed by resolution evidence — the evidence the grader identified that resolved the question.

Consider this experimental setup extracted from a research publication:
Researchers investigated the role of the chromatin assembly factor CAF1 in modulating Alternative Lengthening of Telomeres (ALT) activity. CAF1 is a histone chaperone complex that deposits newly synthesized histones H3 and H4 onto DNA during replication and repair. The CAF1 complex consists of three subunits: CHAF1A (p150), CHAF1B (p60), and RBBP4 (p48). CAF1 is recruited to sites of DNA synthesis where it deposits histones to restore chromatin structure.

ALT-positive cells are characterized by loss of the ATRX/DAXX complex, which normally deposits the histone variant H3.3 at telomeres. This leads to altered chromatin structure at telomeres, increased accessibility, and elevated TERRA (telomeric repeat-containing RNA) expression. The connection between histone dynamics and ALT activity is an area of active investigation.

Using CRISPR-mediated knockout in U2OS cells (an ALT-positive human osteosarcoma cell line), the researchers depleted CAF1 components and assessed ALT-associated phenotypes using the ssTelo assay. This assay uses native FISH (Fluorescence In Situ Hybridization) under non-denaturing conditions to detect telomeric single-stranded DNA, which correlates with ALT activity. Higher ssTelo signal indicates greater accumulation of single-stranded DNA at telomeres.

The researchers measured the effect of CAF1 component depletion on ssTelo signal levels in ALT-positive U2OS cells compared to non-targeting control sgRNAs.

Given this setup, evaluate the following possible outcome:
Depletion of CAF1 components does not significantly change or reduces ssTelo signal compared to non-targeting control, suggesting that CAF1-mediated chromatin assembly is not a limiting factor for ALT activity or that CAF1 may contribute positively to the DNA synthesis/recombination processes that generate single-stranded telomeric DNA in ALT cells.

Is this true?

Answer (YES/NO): NO